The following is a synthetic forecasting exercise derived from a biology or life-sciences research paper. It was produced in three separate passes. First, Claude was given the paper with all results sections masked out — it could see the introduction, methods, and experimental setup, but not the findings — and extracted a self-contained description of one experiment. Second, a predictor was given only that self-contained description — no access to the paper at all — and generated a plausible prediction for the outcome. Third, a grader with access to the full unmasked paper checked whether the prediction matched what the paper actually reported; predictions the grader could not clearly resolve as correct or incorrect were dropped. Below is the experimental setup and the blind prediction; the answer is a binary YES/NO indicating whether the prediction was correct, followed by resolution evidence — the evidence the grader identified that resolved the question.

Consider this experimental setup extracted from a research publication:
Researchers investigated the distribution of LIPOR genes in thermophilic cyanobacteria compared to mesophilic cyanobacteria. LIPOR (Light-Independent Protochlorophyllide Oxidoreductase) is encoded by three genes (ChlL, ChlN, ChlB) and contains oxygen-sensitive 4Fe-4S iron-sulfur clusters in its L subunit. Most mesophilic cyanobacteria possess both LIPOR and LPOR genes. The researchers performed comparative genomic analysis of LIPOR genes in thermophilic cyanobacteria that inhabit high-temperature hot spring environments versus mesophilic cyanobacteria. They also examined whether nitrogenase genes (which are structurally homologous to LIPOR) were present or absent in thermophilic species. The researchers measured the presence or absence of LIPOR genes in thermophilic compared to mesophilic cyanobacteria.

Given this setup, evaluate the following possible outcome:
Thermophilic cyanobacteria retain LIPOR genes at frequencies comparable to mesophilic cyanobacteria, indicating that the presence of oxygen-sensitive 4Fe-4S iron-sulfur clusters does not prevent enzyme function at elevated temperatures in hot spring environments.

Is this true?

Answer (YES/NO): NO